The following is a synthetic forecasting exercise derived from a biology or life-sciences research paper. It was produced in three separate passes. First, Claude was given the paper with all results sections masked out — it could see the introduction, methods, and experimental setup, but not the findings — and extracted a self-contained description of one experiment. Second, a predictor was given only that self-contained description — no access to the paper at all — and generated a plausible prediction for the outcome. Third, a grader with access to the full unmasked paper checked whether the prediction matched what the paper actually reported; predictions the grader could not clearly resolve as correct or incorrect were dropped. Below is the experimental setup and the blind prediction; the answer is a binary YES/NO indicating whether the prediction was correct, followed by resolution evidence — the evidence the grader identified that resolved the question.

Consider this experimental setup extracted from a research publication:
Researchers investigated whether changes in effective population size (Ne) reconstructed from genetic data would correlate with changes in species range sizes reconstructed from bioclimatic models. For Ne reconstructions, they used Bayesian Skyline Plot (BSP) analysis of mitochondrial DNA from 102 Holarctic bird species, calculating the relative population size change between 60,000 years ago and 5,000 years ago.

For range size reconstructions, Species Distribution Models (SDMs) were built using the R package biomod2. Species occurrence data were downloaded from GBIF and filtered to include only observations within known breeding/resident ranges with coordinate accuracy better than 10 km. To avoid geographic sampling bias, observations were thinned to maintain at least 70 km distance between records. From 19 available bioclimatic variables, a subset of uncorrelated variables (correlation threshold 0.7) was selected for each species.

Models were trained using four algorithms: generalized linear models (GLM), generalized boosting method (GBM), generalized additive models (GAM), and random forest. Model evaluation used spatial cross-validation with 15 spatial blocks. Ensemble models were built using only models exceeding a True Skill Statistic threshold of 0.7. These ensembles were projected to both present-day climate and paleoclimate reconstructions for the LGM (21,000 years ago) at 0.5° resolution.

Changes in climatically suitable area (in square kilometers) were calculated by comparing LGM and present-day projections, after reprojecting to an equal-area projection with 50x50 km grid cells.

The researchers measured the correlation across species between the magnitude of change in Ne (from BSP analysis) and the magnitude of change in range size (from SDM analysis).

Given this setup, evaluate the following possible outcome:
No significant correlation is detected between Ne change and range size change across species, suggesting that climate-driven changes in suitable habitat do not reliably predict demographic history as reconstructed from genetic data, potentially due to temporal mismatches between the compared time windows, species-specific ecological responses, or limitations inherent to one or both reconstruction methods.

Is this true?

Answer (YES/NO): YES